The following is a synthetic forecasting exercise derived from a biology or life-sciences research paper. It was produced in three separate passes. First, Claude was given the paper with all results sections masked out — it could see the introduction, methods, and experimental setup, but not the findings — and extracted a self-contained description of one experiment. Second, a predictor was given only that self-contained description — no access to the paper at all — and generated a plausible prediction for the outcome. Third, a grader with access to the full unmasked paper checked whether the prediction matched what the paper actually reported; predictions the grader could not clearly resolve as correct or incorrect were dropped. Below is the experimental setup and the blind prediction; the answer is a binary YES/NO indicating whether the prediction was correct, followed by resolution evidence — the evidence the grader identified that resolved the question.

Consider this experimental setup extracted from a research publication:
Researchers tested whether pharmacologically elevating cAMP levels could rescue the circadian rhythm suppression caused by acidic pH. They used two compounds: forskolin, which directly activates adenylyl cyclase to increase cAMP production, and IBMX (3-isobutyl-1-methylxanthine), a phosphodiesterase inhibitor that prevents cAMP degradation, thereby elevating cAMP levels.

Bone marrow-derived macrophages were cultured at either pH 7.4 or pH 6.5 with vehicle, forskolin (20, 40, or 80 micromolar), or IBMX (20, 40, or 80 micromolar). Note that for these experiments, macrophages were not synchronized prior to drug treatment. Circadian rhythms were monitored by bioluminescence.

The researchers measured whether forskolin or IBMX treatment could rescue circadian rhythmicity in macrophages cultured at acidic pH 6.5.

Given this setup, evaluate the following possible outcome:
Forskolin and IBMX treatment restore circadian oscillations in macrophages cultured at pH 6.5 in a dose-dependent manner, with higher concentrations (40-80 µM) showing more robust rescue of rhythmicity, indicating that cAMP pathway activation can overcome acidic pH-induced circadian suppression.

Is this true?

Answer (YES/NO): NO